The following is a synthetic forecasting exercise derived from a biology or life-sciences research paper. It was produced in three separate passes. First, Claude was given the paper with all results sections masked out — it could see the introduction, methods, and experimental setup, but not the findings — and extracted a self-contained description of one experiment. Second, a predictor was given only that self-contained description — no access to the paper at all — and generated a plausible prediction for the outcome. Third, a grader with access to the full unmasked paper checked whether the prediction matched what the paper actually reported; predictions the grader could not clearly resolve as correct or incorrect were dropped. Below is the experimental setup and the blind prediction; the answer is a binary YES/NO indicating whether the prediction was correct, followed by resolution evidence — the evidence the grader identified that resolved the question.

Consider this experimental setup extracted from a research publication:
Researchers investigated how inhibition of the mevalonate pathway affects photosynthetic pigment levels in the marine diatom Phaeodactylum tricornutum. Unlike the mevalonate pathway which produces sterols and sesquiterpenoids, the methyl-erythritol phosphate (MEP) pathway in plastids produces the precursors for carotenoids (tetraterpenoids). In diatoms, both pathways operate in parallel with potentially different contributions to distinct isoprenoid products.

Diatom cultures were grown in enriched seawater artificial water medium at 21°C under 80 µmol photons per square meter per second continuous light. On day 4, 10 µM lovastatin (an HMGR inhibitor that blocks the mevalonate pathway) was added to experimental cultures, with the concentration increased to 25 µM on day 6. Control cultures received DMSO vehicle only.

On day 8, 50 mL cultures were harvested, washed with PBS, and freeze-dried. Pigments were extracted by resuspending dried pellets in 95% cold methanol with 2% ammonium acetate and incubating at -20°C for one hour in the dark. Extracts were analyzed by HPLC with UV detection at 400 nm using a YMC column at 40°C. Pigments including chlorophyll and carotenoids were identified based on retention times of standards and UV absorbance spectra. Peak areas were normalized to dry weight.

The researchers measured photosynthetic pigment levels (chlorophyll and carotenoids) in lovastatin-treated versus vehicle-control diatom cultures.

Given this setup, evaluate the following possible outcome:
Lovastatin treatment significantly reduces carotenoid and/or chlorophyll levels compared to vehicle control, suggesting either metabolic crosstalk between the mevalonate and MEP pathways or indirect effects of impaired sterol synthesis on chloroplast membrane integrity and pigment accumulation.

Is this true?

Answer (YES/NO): YES